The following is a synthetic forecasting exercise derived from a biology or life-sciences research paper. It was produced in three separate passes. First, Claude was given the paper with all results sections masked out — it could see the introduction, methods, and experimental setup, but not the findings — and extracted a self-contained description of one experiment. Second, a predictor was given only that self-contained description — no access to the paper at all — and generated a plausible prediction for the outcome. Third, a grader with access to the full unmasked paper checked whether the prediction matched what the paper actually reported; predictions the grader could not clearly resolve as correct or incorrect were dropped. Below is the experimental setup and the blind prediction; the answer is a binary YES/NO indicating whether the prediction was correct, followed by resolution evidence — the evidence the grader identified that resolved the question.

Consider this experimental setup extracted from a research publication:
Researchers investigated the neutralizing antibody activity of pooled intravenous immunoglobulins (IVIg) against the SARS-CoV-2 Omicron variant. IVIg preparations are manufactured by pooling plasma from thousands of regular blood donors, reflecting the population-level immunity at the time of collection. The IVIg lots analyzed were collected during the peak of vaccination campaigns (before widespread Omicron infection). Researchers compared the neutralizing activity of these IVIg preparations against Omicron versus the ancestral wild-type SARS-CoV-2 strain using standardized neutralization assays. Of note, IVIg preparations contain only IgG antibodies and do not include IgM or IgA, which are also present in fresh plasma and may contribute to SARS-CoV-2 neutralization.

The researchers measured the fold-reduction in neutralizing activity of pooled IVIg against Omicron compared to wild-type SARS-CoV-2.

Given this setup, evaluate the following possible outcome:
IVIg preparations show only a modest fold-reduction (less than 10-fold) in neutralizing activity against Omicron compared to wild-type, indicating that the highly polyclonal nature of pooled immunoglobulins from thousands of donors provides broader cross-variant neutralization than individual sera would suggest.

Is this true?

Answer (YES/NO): NO